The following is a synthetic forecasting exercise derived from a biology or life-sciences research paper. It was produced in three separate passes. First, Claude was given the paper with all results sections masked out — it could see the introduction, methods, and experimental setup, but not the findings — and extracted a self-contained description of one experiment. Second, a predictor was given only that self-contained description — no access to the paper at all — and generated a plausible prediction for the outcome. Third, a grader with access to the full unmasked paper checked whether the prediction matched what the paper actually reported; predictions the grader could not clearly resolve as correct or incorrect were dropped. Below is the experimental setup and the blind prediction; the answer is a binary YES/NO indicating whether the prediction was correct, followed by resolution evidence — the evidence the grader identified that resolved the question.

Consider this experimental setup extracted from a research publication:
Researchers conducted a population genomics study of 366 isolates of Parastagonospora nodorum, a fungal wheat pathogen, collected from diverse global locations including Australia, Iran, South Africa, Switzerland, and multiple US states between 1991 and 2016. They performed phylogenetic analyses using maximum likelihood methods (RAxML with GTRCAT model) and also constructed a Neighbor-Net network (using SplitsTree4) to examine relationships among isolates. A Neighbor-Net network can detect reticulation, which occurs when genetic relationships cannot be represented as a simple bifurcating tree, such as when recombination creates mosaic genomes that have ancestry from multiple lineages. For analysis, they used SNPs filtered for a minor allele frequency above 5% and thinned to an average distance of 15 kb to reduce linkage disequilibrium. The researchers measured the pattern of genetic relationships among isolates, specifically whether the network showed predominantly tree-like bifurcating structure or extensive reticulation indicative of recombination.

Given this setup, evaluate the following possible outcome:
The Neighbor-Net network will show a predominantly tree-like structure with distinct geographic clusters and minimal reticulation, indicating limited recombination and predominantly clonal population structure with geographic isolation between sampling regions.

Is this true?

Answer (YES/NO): NO